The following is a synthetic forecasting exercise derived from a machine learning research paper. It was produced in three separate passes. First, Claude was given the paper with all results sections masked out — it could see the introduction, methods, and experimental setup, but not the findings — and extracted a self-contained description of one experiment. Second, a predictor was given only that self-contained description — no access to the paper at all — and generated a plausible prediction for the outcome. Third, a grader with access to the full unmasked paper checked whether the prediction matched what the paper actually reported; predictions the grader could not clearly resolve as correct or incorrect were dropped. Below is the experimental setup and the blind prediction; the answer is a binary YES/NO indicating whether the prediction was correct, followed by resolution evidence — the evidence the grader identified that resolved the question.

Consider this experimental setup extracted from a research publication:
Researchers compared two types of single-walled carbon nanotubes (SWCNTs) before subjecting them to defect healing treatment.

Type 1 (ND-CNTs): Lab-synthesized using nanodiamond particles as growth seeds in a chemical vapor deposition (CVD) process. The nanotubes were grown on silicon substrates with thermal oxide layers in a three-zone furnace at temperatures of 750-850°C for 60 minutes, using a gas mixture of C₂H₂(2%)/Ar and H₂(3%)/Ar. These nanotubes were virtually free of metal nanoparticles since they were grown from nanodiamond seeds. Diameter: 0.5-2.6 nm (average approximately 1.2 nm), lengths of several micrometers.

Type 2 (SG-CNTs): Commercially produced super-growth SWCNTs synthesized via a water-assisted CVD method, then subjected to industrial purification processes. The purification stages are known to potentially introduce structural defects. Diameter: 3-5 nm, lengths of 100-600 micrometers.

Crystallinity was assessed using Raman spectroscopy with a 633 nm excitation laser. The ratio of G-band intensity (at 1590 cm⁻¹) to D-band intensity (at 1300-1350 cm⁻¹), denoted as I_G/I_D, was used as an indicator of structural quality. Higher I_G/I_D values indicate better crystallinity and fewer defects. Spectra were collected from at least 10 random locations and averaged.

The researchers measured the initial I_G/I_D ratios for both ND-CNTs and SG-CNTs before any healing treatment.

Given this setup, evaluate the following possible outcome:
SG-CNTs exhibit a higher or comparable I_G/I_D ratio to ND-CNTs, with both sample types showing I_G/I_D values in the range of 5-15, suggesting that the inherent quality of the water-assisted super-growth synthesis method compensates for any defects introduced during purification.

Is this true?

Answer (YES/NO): NO